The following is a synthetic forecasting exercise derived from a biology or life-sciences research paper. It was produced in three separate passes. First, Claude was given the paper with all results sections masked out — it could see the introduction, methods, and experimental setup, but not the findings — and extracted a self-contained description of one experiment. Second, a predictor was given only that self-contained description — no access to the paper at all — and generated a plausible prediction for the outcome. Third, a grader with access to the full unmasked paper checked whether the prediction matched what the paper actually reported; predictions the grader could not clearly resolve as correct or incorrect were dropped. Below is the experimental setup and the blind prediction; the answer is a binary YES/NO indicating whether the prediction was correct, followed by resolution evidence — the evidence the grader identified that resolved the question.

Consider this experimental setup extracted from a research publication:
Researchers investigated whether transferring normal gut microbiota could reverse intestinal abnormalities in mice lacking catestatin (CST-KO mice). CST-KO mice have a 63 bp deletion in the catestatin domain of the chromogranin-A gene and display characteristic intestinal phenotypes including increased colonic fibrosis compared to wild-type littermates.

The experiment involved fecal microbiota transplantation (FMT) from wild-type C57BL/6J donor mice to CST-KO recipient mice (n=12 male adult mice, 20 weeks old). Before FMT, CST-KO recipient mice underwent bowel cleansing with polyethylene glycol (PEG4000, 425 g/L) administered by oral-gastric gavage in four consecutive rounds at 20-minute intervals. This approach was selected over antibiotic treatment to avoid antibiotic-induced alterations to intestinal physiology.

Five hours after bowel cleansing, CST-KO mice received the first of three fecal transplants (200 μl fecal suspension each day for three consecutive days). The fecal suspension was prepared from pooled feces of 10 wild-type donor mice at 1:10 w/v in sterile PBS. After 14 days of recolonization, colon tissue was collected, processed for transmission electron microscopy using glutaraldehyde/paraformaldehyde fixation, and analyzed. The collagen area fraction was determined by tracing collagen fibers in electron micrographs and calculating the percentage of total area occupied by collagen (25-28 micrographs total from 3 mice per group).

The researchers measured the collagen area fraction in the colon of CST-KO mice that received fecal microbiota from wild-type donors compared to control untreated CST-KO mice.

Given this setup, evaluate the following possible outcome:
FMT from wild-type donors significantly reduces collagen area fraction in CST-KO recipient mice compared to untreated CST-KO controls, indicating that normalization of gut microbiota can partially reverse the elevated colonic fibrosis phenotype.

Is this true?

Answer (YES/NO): YES